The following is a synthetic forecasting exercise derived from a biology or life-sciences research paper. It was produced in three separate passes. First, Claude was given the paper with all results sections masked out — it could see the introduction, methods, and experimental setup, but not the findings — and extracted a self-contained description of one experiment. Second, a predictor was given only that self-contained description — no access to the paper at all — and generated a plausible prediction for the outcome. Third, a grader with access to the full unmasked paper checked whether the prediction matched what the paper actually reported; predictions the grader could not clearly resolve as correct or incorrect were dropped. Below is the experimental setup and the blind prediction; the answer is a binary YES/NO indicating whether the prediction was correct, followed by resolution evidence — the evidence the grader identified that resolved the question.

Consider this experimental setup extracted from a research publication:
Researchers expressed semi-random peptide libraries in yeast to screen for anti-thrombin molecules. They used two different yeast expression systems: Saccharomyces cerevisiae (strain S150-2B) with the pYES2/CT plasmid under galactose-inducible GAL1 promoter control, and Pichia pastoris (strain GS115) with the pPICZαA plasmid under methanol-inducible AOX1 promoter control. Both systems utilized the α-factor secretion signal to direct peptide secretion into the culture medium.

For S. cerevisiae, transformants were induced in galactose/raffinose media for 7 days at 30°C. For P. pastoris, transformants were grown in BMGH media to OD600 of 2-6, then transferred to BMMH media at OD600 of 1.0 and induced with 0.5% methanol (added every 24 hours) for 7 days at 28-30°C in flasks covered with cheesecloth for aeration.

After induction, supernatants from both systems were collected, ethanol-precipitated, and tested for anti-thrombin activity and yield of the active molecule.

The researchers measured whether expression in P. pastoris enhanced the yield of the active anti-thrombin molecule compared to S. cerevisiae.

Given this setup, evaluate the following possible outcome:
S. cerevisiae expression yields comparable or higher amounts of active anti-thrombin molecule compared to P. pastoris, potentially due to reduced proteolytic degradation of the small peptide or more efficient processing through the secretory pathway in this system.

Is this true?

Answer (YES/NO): YES